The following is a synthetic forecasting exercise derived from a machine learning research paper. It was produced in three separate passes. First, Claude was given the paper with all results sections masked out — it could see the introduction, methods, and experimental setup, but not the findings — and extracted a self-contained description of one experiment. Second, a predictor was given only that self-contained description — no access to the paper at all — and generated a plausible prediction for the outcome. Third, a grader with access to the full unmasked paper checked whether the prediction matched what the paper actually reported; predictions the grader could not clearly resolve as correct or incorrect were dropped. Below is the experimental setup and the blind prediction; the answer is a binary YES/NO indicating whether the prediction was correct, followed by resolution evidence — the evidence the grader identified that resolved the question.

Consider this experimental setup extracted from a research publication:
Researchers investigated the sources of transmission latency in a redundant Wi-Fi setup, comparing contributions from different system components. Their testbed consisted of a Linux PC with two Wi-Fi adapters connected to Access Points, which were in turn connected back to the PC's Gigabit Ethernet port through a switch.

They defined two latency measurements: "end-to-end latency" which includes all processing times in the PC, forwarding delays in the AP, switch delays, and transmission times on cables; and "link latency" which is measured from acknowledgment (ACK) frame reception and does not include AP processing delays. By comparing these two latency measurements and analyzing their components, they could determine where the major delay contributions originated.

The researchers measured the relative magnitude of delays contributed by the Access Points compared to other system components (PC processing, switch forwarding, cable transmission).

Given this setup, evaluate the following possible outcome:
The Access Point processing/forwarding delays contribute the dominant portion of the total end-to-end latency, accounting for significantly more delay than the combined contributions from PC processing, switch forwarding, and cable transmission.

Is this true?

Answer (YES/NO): YES